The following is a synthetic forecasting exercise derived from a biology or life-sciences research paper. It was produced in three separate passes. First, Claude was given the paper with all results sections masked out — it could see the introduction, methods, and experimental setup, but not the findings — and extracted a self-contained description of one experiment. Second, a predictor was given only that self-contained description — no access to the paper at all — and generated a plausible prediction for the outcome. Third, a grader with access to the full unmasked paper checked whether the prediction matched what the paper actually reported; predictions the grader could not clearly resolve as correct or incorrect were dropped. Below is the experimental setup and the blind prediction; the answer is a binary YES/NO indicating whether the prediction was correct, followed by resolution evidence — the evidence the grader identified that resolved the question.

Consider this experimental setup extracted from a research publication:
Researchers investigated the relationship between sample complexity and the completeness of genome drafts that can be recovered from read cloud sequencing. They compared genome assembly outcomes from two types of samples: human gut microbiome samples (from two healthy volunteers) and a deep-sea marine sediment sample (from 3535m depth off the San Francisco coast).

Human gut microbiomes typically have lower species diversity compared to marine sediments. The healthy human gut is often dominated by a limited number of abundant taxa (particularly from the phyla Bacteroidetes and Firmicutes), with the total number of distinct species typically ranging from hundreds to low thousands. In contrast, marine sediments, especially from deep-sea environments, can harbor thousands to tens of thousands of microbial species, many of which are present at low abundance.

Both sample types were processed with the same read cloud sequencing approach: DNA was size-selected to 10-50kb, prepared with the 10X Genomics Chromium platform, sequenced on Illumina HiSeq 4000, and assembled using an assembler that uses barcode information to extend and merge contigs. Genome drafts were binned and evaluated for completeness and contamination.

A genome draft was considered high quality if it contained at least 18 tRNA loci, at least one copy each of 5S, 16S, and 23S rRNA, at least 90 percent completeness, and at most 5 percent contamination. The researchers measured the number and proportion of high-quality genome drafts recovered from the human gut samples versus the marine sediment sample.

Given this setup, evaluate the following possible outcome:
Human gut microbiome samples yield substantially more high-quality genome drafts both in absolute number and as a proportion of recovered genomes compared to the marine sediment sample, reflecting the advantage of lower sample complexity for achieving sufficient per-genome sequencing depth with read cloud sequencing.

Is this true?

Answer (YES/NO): NO